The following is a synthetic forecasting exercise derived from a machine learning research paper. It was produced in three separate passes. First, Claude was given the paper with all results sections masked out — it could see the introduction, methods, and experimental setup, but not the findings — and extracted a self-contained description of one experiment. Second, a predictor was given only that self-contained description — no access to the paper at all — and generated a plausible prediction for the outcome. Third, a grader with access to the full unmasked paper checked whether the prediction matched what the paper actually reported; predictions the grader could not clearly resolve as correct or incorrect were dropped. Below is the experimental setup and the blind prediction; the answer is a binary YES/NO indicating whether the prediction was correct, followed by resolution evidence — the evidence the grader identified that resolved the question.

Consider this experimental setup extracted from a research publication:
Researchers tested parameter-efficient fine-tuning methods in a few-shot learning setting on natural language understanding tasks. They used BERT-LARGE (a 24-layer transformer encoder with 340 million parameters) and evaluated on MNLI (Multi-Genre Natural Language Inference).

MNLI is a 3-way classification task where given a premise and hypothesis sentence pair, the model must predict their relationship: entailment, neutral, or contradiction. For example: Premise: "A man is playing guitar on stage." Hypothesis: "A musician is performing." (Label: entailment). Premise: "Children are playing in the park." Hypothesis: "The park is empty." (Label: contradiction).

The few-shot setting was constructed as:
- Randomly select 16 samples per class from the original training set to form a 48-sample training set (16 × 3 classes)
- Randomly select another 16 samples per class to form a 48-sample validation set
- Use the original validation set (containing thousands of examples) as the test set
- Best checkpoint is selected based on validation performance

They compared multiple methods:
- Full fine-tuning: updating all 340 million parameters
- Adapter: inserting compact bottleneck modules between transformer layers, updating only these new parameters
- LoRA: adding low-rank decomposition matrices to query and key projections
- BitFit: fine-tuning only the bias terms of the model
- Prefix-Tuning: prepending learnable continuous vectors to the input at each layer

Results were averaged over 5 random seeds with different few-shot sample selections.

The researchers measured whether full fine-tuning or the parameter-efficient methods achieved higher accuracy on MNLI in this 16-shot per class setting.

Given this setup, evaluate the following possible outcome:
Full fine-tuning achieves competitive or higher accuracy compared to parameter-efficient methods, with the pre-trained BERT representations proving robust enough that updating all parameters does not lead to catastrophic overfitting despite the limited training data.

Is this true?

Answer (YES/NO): NO